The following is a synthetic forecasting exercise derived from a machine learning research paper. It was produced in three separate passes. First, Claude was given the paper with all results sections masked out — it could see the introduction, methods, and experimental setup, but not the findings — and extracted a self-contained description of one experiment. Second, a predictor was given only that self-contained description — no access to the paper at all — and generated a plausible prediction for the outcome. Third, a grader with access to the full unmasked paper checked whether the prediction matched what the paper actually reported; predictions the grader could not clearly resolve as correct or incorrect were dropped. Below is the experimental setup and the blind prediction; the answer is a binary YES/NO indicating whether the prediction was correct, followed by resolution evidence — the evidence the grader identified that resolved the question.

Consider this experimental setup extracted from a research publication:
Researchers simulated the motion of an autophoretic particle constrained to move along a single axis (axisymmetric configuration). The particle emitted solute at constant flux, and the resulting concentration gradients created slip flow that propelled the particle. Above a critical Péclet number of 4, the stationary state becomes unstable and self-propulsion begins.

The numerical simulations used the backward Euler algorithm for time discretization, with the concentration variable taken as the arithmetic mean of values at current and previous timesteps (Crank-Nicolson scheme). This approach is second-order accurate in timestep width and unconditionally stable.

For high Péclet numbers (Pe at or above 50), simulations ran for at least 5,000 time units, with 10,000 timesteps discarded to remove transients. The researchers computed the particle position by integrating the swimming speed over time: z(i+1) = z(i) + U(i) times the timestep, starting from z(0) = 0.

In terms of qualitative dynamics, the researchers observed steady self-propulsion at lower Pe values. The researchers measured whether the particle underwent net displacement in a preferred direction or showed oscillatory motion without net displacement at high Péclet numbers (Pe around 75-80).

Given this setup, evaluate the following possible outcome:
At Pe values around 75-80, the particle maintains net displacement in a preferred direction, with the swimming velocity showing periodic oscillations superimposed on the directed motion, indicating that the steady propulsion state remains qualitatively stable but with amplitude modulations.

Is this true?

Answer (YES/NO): NO